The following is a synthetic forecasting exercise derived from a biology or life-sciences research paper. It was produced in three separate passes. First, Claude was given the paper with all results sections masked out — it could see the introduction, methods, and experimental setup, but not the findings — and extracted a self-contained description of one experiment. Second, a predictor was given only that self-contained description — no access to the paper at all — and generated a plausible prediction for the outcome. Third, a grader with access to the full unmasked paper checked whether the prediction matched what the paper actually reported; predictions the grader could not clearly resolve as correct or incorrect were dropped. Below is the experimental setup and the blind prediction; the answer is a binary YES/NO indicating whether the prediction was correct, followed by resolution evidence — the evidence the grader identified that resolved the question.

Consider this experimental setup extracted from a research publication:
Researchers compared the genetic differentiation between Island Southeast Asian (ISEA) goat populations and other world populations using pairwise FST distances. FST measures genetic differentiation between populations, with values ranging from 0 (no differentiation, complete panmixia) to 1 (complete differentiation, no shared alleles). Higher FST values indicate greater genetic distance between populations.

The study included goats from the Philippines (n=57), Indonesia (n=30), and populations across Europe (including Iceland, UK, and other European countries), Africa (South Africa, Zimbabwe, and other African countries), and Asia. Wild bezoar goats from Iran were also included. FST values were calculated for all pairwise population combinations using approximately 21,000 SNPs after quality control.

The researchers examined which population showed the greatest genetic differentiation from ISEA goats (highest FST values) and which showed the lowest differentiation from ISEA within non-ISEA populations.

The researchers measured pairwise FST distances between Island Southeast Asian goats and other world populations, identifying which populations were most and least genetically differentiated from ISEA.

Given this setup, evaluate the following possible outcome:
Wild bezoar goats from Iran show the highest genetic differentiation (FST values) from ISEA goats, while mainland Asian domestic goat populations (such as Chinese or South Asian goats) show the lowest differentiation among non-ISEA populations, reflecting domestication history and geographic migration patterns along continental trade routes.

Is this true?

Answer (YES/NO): NO